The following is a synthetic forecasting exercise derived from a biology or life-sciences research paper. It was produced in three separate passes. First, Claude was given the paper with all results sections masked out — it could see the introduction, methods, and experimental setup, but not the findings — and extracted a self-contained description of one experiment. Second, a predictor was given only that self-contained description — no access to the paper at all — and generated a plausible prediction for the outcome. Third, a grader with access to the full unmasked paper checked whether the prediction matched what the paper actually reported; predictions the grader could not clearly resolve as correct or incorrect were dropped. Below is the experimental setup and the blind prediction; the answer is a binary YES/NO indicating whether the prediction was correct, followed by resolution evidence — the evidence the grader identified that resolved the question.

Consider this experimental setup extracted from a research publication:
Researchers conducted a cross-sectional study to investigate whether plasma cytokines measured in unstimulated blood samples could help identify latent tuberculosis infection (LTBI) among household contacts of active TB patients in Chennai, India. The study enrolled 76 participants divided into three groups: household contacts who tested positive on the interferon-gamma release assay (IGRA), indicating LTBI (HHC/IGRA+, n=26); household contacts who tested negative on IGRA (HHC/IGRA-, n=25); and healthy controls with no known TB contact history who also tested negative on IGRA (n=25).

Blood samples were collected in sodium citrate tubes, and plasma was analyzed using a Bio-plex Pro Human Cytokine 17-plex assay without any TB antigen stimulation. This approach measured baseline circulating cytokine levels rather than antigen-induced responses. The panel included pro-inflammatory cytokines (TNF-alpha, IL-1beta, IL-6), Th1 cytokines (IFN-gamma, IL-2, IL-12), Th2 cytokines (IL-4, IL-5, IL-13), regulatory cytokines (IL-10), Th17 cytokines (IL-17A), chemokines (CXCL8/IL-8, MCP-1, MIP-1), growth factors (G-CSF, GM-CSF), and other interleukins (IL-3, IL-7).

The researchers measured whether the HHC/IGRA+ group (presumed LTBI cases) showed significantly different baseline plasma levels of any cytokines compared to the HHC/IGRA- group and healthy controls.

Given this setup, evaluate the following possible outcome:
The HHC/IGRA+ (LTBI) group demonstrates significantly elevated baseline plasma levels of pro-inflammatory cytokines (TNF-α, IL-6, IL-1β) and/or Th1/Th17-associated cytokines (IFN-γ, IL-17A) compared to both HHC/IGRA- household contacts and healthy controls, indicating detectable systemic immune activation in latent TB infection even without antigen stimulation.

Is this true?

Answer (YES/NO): NO